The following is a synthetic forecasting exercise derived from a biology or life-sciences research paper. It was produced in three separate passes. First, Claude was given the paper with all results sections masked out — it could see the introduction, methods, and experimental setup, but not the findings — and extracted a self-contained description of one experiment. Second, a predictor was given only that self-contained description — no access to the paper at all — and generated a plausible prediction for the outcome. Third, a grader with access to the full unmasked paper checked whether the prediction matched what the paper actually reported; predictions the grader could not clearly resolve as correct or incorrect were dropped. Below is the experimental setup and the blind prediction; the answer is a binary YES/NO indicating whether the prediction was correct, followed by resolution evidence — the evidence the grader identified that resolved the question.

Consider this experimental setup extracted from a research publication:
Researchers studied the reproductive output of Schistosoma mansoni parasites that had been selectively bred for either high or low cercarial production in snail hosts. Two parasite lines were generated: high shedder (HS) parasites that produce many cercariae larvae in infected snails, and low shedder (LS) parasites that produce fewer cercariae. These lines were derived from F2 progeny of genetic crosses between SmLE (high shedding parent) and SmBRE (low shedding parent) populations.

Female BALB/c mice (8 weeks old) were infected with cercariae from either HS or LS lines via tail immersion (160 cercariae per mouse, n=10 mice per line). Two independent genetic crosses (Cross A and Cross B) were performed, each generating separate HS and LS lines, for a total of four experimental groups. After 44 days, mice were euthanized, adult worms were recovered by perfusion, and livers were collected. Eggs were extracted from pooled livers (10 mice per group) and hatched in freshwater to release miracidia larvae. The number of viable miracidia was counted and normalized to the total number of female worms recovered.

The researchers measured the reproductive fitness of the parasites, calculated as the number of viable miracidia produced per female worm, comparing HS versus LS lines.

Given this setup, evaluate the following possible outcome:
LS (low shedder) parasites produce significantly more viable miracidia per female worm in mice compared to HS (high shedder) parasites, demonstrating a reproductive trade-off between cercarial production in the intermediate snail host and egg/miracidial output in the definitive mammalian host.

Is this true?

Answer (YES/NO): NO